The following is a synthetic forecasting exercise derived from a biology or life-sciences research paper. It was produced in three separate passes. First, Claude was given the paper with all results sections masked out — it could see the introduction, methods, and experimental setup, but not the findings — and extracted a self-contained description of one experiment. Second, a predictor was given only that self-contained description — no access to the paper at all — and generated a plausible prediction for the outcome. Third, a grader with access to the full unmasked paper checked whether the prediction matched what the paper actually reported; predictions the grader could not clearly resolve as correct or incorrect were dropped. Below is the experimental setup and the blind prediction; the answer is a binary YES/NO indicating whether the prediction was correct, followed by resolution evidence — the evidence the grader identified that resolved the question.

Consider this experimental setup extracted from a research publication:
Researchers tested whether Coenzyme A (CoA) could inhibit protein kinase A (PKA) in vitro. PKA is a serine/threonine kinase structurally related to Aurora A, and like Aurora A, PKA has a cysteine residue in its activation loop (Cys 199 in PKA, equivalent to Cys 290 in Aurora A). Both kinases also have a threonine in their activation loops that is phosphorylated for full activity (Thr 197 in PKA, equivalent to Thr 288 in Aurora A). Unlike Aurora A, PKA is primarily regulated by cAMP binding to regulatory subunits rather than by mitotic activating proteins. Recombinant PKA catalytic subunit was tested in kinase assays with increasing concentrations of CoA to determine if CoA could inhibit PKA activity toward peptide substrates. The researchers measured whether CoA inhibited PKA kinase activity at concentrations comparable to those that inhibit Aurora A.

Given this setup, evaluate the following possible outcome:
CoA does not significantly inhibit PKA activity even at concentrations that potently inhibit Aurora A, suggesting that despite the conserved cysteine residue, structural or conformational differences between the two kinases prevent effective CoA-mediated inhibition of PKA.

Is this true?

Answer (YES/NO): YES